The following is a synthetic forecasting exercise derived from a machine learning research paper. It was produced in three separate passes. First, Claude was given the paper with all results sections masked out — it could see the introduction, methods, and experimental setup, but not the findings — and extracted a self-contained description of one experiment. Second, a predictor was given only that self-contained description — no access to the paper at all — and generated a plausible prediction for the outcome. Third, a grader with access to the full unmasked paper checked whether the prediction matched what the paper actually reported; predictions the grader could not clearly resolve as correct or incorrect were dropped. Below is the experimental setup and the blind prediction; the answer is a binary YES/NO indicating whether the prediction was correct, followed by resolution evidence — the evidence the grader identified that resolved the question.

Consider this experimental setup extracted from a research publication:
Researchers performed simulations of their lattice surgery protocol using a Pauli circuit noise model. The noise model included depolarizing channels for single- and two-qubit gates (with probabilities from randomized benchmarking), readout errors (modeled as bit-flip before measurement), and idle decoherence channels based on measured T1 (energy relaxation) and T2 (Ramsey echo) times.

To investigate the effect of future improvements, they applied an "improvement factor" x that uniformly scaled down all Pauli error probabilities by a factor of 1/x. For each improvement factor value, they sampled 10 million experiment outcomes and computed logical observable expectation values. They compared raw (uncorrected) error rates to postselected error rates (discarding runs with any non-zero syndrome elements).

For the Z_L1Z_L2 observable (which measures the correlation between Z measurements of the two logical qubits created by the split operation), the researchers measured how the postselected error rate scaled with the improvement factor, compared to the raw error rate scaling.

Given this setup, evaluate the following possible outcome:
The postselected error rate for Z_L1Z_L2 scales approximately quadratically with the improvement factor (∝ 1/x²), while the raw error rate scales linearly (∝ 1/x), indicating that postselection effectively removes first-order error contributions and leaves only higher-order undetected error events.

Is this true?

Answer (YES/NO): NO